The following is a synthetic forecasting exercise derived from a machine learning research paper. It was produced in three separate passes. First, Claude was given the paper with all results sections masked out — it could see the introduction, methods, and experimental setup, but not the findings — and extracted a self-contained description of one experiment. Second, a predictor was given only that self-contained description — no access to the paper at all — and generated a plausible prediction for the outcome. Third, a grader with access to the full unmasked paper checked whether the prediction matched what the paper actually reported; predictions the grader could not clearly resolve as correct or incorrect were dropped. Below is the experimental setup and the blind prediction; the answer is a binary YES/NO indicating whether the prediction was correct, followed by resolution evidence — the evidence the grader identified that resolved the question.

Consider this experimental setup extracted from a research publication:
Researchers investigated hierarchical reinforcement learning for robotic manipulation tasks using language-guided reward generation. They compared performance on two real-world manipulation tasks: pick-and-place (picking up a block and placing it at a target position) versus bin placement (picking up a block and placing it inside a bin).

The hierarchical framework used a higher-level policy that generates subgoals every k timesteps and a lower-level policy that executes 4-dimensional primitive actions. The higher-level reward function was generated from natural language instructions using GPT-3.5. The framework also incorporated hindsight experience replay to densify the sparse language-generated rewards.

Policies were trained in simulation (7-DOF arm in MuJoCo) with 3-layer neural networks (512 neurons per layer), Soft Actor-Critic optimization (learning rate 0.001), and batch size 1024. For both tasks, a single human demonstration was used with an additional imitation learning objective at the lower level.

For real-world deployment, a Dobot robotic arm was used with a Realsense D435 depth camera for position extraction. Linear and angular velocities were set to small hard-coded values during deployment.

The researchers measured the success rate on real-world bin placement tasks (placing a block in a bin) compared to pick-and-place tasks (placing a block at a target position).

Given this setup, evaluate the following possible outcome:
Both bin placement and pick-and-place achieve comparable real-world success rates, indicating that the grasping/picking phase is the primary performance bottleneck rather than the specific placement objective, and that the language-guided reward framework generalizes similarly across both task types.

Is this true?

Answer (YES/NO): NO